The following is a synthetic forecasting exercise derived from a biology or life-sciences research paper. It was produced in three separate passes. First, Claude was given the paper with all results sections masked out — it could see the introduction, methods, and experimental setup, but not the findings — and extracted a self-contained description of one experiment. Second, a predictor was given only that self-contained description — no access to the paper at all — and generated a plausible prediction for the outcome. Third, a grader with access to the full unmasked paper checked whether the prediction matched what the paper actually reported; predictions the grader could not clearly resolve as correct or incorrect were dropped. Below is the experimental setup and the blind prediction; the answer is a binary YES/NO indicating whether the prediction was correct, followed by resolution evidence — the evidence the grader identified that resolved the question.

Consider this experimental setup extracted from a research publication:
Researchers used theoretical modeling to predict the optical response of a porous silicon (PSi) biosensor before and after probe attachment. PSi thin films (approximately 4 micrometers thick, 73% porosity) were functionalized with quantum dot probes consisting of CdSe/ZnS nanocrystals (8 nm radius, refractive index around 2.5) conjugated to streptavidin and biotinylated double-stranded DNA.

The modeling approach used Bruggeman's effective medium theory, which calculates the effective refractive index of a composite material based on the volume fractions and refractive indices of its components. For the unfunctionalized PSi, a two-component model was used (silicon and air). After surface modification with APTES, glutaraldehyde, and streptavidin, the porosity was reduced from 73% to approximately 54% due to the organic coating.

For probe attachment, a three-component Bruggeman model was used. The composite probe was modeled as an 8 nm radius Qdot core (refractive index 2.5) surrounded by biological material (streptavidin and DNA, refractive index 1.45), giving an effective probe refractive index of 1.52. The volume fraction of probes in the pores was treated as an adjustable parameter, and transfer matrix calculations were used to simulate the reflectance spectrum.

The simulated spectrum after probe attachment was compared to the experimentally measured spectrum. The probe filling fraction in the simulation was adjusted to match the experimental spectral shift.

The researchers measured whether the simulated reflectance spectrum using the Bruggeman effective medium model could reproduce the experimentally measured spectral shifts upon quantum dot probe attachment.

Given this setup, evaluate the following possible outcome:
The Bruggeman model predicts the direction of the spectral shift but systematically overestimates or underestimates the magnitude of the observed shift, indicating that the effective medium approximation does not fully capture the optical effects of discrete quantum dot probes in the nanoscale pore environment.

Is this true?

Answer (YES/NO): NO